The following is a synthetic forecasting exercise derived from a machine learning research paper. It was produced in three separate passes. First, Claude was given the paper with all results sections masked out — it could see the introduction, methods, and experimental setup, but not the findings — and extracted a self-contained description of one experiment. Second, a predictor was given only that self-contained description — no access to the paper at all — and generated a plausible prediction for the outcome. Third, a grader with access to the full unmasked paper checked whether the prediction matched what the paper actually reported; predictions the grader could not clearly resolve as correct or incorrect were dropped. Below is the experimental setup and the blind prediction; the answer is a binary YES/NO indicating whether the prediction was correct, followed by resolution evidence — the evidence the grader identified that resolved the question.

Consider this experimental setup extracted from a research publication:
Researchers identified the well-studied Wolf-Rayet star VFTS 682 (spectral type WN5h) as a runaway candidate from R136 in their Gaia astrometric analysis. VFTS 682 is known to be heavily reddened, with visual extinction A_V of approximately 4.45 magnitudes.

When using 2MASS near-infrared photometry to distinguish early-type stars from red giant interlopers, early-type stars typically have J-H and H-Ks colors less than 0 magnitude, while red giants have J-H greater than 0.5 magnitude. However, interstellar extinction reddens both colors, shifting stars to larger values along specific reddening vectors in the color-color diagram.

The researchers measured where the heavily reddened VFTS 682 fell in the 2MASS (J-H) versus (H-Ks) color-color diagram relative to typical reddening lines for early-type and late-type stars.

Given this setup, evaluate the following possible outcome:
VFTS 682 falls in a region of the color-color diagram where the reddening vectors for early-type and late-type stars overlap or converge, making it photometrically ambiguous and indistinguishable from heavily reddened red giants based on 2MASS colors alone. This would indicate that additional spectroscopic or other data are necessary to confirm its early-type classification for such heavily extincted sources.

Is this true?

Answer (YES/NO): NO